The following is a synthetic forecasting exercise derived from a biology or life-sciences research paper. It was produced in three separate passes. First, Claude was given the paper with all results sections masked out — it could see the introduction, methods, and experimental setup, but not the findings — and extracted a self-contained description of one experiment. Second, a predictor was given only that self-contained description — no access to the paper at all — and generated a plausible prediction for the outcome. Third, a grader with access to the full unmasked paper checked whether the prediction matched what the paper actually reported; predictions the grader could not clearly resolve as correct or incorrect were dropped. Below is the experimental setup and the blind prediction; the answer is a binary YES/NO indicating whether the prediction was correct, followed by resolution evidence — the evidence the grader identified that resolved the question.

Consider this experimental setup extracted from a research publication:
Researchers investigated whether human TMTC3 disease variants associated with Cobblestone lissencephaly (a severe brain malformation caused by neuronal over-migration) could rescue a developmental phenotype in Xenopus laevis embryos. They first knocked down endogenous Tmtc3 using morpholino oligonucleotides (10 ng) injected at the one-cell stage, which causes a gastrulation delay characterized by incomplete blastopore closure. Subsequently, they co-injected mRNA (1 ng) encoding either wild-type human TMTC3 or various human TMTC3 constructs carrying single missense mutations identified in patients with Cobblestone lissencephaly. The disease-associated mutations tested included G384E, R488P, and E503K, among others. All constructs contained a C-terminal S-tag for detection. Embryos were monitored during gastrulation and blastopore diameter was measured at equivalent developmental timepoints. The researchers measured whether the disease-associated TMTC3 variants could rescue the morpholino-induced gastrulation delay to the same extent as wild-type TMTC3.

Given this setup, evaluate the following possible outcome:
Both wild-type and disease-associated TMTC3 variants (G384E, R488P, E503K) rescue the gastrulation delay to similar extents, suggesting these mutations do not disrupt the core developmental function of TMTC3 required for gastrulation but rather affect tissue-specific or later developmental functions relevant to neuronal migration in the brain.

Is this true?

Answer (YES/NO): NO